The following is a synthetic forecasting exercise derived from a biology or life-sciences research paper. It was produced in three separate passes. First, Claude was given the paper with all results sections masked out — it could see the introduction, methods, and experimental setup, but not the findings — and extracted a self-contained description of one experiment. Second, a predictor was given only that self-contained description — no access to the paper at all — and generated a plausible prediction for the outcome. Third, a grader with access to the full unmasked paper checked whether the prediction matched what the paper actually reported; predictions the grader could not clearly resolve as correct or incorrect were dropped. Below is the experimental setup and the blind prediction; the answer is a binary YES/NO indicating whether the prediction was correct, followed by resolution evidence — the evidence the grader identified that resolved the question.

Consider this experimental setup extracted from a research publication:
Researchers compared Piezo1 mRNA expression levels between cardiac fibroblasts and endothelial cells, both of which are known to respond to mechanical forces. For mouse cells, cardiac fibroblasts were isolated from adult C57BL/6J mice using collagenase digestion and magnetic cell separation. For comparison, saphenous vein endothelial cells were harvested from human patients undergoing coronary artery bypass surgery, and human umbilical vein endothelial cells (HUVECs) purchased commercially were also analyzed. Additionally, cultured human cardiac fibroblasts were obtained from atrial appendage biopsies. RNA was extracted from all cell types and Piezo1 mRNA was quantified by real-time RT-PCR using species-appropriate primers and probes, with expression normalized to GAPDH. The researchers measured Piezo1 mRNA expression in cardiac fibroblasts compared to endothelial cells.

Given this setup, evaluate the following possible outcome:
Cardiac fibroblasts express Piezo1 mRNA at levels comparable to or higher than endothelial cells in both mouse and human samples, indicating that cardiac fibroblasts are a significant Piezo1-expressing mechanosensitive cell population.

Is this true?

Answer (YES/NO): YES